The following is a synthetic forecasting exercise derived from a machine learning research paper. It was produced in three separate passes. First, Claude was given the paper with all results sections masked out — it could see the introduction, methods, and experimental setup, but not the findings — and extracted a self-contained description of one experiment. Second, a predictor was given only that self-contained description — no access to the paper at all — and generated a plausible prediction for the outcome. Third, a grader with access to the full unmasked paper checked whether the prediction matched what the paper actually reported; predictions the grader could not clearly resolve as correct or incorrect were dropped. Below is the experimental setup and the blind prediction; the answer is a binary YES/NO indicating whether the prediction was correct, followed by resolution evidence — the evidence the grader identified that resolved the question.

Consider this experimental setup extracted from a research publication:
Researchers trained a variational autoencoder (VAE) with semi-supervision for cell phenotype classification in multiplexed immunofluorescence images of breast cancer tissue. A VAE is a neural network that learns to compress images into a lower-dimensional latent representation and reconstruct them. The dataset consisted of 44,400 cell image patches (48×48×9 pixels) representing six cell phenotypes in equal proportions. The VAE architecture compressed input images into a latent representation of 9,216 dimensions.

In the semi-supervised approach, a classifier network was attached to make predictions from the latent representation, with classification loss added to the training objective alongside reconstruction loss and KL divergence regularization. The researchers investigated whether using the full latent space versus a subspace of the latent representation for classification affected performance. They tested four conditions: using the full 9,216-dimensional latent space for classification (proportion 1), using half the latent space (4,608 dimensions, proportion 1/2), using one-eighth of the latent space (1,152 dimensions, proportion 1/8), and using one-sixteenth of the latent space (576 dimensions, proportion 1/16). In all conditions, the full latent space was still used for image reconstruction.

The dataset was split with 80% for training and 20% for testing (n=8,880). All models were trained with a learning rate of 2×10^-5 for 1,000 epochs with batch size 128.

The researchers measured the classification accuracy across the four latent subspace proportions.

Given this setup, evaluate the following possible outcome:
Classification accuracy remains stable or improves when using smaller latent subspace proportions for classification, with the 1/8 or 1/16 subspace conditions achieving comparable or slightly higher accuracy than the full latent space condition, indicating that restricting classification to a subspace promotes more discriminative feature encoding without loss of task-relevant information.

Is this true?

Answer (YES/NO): YES